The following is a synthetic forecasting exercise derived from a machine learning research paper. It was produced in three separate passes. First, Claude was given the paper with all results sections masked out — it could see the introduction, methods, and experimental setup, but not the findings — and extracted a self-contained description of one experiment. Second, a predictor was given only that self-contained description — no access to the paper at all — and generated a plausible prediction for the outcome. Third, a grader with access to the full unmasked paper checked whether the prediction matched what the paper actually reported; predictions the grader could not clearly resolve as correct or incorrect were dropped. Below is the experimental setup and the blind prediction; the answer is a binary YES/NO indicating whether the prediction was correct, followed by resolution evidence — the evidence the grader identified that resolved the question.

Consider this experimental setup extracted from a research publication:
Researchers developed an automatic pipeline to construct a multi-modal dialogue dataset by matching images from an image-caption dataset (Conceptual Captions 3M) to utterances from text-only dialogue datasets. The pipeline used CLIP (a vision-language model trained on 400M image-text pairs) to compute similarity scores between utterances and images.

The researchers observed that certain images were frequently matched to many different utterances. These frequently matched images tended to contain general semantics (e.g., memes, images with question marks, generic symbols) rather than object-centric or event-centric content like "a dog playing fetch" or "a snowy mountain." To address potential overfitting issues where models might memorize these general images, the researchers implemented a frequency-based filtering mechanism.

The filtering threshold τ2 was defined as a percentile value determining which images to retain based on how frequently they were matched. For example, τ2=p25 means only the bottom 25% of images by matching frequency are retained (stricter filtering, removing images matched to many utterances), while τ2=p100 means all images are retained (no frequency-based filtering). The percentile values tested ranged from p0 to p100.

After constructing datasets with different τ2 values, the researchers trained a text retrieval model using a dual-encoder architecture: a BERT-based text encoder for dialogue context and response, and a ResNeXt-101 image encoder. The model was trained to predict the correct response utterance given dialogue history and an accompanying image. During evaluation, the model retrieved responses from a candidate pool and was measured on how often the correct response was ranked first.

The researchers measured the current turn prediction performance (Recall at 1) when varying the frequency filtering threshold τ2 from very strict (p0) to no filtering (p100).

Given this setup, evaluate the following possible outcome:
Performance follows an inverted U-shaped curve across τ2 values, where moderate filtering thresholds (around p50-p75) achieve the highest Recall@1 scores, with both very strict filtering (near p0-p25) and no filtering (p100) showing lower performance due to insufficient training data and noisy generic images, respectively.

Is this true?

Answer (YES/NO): YES